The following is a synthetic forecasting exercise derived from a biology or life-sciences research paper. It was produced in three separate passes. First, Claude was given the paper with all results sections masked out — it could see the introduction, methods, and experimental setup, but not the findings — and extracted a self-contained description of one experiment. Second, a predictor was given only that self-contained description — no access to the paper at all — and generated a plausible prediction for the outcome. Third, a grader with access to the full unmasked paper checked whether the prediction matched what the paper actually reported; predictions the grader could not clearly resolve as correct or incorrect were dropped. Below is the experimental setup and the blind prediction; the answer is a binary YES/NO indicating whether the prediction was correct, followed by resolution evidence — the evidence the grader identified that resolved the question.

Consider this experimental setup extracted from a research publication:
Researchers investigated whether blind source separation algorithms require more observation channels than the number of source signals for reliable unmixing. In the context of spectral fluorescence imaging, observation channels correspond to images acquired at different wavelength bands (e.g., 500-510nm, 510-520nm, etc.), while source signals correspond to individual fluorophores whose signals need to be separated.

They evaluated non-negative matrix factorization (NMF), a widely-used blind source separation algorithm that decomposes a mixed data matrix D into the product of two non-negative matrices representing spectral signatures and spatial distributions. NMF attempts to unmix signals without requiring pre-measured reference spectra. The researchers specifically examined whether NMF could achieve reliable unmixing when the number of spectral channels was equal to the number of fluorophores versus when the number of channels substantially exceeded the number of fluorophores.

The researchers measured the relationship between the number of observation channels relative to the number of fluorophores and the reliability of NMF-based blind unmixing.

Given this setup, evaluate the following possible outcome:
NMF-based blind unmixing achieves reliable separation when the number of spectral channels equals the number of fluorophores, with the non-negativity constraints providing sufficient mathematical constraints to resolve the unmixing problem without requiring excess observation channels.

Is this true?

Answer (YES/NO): NO